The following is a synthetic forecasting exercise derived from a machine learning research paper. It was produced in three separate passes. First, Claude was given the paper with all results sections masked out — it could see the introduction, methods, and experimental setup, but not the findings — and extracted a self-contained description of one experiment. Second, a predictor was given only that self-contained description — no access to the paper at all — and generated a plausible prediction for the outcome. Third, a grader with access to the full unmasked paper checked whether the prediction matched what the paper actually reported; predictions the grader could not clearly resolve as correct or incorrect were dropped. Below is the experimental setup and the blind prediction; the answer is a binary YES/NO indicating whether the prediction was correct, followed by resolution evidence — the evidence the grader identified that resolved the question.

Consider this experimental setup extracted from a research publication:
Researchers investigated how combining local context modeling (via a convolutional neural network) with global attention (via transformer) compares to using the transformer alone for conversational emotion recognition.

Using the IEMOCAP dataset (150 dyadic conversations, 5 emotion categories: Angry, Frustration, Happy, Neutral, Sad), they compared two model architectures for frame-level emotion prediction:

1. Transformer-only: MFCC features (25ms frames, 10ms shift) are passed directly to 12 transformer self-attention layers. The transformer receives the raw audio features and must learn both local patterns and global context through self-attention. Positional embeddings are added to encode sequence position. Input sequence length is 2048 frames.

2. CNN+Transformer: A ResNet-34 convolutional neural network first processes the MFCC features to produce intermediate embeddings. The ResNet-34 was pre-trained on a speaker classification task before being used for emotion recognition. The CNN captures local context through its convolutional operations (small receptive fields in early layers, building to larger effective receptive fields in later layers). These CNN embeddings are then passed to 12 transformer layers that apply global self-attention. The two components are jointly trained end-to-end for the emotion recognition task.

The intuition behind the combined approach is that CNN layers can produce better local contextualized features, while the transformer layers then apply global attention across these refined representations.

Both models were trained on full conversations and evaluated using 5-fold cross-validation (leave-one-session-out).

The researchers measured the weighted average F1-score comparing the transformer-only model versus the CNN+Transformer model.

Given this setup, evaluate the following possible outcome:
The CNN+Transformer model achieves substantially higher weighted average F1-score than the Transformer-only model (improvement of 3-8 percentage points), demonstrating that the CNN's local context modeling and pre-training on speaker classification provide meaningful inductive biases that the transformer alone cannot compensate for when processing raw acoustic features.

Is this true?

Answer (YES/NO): YES